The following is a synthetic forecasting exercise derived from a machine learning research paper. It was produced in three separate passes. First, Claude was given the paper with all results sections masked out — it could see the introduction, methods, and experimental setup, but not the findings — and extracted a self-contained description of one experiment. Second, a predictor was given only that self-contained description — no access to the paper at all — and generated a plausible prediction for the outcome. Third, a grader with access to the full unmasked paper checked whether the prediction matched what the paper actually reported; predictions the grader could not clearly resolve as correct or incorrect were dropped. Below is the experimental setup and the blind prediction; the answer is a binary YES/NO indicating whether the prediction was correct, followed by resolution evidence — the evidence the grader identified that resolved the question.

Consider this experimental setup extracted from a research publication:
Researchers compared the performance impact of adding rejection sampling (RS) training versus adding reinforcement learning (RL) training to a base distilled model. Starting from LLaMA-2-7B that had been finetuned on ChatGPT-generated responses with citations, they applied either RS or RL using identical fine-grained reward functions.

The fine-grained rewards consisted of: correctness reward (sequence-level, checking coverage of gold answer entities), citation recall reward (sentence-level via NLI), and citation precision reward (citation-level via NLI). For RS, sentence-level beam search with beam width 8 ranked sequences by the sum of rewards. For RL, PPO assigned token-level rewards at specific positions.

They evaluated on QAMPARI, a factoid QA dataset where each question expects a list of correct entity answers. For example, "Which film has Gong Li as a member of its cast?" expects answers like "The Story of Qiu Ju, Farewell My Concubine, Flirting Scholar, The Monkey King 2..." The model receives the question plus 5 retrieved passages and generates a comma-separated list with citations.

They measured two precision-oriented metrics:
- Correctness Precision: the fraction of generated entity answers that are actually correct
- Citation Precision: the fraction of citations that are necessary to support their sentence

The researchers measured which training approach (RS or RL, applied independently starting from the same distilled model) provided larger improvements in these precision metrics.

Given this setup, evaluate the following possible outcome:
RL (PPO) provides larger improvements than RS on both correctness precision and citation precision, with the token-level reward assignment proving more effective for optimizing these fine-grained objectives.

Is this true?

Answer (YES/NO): NO